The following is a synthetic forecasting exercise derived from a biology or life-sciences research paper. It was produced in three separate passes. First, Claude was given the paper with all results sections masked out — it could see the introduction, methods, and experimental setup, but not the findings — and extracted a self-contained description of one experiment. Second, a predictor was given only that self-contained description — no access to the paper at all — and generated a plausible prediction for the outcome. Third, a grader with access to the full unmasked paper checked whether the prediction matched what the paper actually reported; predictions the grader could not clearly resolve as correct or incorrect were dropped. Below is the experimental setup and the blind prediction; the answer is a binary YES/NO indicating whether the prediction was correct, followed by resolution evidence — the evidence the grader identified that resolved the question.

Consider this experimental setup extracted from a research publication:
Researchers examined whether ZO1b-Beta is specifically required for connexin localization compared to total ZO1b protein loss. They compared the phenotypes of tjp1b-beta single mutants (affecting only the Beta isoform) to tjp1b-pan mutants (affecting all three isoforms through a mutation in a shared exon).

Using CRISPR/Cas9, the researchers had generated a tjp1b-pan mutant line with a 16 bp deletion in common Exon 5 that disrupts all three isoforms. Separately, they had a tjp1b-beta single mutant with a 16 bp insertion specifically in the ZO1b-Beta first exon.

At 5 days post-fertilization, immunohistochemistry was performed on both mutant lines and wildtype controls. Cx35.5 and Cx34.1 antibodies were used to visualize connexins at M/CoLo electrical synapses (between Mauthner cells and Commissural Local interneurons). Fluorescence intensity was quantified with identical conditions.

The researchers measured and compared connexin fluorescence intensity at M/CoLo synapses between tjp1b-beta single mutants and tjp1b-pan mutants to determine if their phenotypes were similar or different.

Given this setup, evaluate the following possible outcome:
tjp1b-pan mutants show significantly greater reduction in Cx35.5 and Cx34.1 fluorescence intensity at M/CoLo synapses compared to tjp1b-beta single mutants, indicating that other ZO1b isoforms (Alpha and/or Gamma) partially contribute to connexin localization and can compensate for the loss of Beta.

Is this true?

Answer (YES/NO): YES